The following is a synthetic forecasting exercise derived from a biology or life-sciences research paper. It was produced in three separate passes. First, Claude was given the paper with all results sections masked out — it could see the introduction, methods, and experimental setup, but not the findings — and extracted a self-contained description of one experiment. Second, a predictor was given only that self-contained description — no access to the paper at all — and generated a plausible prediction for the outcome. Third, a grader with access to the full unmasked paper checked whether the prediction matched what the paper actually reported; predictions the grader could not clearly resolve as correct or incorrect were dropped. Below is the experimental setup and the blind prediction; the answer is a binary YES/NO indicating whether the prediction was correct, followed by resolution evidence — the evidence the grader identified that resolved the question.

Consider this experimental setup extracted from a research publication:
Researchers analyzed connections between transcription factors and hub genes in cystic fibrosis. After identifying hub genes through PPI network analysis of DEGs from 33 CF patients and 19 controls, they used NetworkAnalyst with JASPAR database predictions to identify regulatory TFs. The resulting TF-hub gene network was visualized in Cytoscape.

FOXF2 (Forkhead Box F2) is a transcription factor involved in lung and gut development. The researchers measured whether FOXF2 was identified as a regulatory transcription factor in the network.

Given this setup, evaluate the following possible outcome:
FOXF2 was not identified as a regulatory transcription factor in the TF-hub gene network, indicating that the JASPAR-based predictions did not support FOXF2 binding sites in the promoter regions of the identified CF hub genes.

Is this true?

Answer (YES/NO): NO